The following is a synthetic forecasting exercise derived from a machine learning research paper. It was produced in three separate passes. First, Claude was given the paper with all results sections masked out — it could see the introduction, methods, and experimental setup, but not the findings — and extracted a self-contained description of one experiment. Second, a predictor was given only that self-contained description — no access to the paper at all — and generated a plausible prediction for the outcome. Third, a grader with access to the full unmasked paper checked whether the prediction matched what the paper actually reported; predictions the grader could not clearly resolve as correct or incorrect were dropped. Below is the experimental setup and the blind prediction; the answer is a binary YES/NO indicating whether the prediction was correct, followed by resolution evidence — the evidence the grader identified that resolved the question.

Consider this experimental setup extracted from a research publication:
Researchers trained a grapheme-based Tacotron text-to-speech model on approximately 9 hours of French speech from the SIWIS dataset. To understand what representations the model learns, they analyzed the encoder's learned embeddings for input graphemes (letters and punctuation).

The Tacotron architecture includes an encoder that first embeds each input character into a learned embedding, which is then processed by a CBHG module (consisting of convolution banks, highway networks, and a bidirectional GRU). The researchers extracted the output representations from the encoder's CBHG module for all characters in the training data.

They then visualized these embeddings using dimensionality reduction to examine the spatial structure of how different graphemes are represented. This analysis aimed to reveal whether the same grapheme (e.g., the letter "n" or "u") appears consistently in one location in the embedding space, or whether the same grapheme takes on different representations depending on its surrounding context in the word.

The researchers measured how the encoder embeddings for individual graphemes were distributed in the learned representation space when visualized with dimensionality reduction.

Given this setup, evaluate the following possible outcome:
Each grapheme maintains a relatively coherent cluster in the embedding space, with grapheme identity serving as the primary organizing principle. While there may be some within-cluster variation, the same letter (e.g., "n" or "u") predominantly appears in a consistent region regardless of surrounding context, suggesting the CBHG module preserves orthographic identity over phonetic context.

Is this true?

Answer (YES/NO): NO